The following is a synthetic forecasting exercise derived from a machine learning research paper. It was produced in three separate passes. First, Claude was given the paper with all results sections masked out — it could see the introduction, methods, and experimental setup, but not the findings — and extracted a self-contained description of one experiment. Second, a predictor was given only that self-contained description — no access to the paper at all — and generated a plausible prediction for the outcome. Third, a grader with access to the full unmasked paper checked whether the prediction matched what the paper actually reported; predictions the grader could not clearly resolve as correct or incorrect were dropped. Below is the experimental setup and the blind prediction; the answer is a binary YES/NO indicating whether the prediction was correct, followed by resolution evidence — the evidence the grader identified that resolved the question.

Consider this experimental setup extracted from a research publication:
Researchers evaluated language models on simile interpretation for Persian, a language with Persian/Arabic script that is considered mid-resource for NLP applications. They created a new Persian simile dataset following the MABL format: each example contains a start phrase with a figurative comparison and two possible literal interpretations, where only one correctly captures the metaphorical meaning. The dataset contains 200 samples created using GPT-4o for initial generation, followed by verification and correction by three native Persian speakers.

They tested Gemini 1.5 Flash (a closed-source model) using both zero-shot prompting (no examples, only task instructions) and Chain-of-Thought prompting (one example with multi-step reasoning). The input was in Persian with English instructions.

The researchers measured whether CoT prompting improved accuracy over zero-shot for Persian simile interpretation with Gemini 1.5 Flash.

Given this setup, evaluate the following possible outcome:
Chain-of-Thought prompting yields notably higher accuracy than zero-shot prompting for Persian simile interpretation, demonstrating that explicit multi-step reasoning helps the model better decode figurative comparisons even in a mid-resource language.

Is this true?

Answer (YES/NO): NO